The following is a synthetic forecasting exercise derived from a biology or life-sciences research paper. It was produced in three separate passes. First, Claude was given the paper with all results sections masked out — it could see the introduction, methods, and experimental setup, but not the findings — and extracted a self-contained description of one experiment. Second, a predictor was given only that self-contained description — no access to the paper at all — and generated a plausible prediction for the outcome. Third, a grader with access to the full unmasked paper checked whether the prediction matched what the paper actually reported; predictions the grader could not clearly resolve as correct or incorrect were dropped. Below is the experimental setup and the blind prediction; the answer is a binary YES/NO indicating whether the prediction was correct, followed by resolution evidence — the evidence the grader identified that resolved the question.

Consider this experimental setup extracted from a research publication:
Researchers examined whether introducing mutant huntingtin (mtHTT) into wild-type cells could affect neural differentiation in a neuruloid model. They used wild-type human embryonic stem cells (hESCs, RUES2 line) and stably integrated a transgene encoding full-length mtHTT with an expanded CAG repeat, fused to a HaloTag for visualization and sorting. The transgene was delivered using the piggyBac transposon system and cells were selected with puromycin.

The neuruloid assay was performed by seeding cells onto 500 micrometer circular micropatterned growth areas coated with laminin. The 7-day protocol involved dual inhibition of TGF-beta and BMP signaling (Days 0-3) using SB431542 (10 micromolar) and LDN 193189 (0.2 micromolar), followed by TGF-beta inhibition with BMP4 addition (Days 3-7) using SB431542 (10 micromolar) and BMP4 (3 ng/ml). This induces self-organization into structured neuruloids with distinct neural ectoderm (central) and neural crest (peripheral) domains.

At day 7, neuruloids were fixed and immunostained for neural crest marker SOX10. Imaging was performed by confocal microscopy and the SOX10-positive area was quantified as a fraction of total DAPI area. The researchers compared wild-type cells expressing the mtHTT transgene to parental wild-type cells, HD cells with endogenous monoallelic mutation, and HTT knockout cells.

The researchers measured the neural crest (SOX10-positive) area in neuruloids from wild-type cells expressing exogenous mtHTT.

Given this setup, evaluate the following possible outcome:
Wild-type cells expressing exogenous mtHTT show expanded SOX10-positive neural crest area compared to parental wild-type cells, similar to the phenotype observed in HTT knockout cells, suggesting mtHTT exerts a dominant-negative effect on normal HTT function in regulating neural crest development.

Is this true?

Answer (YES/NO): NO